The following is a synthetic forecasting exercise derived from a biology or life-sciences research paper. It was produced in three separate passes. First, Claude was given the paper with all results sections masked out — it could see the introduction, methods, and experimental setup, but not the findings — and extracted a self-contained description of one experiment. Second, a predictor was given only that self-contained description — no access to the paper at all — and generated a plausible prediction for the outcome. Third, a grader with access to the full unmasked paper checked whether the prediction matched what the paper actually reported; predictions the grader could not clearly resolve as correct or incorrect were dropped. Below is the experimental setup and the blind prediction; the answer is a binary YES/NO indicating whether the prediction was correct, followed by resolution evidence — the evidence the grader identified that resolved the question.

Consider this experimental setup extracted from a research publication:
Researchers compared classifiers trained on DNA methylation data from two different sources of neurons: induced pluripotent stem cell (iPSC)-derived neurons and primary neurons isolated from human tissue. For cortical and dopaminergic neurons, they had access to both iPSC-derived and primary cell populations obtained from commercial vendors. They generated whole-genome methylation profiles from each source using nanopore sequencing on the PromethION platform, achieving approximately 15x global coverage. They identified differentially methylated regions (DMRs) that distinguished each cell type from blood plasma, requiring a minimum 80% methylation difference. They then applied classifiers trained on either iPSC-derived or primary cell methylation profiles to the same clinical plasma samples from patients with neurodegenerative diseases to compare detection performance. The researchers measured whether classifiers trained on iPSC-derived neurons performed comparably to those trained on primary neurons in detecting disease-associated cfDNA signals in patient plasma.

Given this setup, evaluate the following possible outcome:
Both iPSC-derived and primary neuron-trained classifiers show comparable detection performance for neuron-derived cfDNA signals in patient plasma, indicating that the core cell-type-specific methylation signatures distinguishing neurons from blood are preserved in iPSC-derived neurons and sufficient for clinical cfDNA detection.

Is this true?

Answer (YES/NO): NO